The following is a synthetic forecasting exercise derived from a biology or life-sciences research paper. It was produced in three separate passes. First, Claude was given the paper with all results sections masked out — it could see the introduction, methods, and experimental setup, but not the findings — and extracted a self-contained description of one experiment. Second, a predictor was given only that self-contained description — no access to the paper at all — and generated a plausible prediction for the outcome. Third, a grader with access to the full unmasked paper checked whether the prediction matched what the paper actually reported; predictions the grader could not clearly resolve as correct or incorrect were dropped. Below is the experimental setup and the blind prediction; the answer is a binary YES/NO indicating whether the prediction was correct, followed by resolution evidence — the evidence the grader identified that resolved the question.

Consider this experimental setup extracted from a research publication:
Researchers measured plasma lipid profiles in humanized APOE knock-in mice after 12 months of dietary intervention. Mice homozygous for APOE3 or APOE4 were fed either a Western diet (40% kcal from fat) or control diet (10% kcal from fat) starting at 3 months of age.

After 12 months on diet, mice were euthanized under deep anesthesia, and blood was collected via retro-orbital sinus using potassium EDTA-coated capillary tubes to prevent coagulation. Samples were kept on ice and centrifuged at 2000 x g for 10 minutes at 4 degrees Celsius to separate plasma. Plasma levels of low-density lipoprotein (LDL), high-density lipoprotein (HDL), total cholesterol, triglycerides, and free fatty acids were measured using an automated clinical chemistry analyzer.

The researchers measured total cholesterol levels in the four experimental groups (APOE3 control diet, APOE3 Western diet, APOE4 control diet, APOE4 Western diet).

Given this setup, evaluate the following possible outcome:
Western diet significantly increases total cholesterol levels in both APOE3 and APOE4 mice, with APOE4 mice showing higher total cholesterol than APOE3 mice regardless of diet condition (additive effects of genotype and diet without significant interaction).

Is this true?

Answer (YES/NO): NO